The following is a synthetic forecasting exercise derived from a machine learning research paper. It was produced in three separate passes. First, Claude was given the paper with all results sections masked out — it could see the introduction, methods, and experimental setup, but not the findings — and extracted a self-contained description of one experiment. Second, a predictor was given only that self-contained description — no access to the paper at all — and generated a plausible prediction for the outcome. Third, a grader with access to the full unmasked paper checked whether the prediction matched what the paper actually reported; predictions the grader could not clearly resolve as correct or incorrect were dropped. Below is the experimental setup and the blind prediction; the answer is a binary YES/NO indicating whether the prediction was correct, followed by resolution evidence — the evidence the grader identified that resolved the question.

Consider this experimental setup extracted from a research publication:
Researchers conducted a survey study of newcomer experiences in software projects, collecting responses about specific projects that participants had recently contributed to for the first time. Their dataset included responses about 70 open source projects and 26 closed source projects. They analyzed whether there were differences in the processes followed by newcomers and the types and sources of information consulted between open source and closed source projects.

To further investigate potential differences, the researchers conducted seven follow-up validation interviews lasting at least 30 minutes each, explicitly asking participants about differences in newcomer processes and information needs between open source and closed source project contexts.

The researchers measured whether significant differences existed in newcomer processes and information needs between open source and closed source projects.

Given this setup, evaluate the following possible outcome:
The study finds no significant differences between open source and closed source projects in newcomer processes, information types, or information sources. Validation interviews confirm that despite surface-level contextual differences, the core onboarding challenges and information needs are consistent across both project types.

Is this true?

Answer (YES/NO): YES